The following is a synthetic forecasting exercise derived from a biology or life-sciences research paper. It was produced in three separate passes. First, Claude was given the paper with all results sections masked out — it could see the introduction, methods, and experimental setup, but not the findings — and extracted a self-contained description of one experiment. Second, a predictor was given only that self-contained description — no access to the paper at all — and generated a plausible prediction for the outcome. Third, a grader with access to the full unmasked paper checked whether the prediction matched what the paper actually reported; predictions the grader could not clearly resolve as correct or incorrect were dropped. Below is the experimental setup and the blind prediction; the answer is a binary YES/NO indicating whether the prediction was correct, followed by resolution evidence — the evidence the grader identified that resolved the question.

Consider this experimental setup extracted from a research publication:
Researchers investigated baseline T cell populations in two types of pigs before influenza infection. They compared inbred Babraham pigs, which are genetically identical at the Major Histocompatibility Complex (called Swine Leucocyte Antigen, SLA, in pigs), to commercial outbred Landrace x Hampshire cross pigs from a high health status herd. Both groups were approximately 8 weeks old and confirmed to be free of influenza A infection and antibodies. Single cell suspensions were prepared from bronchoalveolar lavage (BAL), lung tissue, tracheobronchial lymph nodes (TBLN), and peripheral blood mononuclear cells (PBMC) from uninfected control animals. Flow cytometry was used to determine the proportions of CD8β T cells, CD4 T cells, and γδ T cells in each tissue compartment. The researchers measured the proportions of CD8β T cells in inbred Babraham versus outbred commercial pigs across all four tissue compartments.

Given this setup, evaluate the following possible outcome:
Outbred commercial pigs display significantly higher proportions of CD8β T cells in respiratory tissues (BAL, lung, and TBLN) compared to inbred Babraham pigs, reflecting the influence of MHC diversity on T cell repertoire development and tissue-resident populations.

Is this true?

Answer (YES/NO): YES